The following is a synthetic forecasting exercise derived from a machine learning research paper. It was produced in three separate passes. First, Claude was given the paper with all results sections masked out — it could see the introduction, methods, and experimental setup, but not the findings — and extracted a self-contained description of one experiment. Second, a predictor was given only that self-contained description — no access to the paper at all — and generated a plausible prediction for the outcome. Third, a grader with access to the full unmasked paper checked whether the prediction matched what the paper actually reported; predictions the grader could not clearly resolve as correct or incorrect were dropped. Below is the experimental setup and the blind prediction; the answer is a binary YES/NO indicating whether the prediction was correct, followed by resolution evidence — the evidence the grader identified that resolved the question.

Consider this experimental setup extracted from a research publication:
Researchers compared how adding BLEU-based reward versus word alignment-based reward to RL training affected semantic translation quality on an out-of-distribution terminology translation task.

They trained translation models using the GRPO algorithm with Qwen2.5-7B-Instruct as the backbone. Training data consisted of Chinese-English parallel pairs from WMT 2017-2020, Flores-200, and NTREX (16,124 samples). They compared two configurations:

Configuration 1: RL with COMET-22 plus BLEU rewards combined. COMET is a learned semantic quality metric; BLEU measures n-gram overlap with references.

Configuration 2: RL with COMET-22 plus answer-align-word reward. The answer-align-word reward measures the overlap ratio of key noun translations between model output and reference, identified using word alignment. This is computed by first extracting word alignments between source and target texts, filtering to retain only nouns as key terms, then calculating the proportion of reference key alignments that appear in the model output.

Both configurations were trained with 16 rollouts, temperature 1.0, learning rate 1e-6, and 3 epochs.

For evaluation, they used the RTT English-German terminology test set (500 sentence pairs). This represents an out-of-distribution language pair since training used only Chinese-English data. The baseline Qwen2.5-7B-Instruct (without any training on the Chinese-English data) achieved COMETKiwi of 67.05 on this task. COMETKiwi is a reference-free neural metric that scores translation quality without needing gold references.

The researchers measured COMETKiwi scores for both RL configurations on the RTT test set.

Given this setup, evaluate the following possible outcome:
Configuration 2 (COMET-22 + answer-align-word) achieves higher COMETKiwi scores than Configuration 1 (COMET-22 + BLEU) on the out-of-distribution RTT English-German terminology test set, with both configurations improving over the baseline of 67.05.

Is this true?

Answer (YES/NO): NO